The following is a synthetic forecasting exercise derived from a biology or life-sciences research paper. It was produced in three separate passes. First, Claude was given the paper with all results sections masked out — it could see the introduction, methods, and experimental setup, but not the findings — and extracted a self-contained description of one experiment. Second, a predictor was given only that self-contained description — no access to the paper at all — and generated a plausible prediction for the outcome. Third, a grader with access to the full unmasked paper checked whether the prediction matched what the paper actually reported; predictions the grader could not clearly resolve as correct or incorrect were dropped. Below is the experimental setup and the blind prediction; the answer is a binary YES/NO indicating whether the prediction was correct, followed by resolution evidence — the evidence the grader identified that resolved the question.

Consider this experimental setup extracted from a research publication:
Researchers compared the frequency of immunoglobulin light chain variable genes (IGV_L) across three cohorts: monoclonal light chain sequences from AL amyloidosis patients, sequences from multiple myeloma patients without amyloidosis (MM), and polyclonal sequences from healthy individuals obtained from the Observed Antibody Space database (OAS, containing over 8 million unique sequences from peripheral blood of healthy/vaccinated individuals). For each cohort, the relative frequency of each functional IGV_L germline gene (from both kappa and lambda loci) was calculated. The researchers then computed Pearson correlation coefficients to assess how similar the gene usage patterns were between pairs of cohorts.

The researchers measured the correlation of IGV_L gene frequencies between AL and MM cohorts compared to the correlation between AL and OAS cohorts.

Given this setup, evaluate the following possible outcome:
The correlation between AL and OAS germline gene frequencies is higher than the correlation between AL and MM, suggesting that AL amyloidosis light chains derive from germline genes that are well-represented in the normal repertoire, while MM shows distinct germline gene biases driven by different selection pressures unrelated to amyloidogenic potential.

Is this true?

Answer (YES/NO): NO